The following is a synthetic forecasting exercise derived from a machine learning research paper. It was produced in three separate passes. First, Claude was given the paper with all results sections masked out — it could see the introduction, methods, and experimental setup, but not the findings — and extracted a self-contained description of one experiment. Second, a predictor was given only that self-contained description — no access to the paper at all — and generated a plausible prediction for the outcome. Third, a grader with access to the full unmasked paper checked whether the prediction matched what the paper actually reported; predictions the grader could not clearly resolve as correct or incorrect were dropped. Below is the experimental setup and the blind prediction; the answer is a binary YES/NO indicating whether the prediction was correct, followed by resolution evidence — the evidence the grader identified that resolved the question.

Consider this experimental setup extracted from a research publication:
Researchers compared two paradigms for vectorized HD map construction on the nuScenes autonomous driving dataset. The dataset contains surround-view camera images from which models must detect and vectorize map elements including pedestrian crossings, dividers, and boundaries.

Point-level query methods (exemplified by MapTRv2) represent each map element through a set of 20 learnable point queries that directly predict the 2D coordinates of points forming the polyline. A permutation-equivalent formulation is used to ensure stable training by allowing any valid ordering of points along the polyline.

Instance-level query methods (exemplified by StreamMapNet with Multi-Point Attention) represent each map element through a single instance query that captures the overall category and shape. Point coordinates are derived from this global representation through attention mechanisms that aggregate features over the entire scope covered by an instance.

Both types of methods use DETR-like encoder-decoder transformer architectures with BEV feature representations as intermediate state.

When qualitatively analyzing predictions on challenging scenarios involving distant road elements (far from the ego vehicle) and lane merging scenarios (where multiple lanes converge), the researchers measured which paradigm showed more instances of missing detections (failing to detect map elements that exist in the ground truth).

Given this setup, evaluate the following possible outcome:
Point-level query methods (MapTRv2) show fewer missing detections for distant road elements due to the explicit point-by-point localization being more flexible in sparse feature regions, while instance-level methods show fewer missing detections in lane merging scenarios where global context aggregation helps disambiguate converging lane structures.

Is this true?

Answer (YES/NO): NO